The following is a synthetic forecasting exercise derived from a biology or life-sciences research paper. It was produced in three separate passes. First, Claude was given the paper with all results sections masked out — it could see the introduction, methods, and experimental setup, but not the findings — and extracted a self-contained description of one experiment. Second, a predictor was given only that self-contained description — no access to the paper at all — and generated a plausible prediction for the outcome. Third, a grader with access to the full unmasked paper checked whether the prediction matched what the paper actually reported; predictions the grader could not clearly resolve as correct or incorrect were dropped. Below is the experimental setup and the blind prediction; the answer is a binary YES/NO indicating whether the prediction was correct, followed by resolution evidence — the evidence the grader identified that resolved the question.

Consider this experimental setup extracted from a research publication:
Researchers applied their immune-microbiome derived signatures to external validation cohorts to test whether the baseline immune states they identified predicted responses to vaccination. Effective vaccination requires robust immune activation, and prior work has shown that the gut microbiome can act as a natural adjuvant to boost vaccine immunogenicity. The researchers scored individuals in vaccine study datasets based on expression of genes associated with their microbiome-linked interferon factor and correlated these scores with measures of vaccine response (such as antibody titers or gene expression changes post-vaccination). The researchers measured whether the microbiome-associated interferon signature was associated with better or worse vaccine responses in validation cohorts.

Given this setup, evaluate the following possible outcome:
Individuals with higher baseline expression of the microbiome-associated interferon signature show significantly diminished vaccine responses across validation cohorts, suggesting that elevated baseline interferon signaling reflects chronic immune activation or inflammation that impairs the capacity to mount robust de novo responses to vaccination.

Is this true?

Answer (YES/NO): NO